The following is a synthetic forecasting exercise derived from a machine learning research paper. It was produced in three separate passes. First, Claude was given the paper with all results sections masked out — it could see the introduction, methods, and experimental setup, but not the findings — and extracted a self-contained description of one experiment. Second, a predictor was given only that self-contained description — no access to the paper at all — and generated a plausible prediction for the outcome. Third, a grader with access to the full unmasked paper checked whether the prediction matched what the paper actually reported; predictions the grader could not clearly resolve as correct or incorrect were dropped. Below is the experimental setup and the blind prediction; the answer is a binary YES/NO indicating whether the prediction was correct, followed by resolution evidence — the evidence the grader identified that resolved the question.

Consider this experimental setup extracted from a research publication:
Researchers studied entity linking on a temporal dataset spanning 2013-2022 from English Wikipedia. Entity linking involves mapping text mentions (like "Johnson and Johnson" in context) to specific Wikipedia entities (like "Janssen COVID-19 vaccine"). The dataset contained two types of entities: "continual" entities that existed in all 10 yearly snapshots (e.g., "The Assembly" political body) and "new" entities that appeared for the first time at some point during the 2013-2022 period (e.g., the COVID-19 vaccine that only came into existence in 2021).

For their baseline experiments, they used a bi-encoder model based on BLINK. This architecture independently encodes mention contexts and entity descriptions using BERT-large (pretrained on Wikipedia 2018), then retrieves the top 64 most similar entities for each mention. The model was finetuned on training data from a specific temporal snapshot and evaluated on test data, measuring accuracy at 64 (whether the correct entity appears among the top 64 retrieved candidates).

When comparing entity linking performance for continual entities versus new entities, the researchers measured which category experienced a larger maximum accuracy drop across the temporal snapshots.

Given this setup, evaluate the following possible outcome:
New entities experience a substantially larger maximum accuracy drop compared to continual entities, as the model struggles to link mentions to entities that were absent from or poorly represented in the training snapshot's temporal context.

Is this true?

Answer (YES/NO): YES